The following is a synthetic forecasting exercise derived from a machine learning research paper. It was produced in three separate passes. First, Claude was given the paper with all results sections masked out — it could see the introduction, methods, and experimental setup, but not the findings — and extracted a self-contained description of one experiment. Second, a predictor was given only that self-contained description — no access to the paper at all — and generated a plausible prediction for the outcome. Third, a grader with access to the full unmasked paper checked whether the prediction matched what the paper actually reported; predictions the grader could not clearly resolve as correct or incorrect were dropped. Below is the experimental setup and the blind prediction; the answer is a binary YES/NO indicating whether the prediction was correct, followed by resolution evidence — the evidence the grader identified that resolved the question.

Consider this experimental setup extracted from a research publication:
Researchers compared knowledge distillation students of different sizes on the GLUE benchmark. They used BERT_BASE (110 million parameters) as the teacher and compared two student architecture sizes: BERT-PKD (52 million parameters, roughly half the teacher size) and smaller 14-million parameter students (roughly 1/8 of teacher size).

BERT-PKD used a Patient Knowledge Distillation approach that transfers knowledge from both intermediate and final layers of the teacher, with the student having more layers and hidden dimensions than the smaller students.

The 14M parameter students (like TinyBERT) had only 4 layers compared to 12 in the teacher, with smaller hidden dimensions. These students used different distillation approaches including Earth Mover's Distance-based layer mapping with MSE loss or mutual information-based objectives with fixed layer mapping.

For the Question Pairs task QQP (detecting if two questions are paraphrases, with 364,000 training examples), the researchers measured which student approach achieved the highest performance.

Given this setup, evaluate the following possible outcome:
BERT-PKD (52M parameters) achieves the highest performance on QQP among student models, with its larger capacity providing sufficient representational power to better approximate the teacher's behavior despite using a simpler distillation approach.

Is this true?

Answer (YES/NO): YES